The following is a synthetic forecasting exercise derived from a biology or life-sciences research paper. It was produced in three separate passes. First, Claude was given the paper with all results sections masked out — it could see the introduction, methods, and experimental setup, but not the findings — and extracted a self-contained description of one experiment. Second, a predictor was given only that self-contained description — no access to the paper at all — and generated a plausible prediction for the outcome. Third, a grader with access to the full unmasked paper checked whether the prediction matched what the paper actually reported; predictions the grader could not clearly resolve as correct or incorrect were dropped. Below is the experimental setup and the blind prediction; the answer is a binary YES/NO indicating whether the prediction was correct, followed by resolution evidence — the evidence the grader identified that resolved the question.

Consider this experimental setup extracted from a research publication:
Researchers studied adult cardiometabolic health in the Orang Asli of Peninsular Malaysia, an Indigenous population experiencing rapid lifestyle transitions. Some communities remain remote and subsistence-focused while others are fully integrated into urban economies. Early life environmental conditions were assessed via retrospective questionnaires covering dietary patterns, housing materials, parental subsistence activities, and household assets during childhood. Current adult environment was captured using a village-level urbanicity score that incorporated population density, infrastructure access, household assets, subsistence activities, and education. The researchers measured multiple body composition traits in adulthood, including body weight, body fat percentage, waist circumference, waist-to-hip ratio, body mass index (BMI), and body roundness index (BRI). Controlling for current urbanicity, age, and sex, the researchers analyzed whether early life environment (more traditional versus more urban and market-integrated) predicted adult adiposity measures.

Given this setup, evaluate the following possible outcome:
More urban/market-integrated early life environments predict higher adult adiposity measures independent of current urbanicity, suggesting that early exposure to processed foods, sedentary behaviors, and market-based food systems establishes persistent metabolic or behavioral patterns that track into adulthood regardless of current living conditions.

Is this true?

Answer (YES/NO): YES